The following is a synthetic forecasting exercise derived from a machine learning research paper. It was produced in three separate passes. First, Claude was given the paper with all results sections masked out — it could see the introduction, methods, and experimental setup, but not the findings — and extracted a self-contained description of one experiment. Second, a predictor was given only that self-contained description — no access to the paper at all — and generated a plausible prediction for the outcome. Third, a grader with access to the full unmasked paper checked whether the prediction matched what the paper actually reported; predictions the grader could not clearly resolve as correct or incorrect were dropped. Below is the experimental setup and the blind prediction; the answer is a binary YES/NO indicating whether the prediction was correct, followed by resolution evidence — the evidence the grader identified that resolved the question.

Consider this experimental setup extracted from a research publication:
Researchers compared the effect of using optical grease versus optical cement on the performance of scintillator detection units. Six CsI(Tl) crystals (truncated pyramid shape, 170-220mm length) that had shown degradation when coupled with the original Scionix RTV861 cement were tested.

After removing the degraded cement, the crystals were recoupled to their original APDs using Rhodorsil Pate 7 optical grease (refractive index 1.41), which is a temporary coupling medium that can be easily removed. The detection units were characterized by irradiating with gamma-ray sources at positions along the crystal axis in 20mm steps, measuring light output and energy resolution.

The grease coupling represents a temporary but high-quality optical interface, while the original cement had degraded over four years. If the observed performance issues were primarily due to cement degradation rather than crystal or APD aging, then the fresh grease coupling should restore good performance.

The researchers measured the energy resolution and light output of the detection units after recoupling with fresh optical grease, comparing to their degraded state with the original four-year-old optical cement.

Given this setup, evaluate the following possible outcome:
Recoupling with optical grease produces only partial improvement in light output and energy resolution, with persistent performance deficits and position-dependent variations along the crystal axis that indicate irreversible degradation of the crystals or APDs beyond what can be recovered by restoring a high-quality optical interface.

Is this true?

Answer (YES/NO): NO